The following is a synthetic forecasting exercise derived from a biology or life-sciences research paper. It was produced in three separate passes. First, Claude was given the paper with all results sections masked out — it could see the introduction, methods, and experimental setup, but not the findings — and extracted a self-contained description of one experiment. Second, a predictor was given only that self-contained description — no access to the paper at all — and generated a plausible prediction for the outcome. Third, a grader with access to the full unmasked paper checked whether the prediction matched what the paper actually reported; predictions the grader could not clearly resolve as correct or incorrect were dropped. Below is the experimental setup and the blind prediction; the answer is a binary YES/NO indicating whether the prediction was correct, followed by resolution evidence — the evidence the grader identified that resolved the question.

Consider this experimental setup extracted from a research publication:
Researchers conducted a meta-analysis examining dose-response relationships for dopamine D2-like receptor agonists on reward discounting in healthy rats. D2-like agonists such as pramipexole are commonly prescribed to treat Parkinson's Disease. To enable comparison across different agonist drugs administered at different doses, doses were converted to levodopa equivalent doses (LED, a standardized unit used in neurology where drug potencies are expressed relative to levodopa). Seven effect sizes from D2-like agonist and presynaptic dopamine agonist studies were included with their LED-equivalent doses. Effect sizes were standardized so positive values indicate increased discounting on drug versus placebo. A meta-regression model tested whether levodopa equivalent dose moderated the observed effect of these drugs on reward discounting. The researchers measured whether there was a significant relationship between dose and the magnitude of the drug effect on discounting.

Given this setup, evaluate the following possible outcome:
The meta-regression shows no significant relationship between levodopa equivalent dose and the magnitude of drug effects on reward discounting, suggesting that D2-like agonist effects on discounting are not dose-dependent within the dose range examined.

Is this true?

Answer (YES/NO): NO